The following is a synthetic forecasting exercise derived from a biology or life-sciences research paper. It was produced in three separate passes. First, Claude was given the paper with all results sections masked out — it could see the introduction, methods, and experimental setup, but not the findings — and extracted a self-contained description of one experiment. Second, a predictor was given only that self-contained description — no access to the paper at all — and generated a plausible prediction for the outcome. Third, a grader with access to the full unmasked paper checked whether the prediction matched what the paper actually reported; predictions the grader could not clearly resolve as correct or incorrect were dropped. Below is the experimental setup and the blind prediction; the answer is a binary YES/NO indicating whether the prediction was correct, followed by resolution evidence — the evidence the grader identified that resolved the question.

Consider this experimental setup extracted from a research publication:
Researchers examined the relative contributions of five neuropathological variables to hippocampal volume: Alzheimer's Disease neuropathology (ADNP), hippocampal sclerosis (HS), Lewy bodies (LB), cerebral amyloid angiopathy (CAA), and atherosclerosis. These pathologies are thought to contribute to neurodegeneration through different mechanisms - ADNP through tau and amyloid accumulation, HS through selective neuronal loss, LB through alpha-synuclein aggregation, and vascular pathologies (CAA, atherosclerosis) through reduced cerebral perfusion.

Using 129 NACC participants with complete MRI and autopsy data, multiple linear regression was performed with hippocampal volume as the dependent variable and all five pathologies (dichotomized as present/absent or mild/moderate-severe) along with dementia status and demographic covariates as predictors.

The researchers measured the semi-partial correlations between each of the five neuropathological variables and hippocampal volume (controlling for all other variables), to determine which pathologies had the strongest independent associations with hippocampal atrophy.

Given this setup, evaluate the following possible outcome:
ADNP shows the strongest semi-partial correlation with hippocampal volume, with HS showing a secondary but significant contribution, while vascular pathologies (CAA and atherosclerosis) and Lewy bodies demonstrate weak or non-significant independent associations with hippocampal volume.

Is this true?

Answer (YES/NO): NO